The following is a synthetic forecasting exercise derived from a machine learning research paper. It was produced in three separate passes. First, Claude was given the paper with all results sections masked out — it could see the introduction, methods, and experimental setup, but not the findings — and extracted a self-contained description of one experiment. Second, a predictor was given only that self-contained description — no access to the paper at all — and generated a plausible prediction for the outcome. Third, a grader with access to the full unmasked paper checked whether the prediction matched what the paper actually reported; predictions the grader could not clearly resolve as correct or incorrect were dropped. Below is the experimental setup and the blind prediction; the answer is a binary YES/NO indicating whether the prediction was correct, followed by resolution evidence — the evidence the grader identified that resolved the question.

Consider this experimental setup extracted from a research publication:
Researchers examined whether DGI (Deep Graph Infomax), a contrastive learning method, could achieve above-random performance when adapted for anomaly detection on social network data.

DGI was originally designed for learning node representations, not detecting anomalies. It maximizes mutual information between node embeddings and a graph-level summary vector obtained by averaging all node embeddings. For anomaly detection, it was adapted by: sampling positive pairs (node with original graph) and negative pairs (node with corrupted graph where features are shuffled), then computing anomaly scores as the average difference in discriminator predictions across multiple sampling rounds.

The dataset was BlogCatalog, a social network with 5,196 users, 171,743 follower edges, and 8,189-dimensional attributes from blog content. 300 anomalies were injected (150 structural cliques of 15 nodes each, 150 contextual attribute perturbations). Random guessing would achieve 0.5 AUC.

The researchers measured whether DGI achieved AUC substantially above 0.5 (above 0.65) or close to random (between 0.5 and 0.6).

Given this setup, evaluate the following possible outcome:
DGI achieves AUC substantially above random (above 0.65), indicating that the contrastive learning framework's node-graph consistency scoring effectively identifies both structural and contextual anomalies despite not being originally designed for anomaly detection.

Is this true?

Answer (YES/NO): NO